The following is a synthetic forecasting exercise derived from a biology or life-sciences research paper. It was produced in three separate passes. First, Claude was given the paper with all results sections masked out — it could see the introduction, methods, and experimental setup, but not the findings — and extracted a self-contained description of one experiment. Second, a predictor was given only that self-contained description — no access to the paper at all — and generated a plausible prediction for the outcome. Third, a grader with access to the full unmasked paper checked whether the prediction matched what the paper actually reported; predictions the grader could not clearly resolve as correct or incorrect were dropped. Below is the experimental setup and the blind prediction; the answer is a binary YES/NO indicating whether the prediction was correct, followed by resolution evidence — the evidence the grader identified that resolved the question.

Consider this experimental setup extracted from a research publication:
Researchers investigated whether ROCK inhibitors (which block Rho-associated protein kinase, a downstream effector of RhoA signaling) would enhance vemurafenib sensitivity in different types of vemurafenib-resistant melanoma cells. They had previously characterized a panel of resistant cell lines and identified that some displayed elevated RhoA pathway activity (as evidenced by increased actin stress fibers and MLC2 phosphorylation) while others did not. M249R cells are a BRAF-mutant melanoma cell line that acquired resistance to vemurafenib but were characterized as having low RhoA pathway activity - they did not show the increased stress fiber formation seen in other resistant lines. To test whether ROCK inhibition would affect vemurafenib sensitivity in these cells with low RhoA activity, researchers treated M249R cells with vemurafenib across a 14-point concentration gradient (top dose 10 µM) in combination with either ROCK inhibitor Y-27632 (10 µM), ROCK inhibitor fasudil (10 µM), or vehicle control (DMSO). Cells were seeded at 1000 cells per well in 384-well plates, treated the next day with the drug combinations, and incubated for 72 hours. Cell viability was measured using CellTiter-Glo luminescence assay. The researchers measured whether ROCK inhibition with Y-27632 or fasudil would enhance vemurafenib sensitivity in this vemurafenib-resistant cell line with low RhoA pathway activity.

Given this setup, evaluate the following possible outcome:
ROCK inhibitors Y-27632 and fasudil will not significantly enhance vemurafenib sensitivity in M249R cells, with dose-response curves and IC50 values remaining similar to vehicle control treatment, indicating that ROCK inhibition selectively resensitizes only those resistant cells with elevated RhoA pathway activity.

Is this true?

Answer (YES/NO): YES